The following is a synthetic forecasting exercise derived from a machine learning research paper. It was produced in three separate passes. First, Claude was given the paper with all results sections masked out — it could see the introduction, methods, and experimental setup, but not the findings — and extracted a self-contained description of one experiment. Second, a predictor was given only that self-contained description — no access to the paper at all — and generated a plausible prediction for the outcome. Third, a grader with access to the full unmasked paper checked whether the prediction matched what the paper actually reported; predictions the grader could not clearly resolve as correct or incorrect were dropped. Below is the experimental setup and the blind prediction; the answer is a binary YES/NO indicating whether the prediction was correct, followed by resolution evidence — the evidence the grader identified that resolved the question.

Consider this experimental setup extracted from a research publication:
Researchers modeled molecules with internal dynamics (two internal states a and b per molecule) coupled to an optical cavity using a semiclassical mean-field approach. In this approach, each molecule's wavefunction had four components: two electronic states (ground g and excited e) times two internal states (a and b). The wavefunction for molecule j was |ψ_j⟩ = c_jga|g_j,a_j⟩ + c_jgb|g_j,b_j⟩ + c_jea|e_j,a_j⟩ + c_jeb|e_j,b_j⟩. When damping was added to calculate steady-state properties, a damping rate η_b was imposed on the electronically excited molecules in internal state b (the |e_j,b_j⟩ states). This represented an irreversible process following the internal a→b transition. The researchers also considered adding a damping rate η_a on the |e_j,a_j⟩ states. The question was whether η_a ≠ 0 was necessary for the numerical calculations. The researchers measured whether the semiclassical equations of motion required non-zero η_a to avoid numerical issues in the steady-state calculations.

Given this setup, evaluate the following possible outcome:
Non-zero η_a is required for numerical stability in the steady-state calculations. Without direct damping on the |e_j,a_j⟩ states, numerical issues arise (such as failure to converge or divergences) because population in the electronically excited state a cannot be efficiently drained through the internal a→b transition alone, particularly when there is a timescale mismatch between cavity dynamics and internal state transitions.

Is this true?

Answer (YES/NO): YES